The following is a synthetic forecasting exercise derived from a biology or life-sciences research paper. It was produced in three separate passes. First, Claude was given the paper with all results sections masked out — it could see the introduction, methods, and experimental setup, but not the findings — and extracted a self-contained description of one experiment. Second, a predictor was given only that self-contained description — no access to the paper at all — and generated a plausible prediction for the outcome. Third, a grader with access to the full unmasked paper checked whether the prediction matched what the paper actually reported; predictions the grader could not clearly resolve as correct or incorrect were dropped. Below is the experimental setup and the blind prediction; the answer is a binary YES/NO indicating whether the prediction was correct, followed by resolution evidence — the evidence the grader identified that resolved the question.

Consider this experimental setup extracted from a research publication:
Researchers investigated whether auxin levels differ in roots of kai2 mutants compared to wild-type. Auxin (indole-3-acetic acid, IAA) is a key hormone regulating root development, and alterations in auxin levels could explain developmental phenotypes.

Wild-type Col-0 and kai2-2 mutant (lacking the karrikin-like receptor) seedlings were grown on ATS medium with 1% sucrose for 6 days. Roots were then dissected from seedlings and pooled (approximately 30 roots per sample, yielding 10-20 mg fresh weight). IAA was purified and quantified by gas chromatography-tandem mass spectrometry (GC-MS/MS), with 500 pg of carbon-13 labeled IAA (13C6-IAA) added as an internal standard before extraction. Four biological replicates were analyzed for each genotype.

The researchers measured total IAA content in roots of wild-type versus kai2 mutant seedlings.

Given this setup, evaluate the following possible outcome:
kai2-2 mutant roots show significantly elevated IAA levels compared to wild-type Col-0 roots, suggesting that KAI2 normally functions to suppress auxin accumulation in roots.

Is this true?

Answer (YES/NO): YES